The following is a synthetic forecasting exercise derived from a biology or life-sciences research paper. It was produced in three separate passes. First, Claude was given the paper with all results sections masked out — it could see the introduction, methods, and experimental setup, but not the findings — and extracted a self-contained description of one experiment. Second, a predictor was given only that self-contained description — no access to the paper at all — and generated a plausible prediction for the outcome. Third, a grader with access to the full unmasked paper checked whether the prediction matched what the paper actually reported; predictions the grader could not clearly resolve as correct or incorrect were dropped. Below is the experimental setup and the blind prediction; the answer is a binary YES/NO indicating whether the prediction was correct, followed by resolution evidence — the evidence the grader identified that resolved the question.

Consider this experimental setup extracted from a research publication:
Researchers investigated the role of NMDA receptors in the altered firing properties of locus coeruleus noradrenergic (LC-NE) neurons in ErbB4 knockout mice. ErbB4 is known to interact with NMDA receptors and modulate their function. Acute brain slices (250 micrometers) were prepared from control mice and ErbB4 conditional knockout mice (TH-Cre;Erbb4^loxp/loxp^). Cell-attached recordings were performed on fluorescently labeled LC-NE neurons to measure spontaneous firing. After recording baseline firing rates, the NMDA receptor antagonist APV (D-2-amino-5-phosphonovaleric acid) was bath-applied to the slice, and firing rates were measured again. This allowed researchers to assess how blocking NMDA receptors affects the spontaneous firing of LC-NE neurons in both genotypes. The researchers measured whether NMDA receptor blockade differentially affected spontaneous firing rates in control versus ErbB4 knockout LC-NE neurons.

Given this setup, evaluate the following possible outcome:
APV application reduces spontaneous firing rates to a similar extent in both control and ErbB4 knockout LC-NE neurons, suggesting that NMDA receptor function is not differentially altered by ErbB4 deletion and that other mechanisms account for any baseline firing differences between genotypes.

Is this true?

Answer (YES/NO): NO